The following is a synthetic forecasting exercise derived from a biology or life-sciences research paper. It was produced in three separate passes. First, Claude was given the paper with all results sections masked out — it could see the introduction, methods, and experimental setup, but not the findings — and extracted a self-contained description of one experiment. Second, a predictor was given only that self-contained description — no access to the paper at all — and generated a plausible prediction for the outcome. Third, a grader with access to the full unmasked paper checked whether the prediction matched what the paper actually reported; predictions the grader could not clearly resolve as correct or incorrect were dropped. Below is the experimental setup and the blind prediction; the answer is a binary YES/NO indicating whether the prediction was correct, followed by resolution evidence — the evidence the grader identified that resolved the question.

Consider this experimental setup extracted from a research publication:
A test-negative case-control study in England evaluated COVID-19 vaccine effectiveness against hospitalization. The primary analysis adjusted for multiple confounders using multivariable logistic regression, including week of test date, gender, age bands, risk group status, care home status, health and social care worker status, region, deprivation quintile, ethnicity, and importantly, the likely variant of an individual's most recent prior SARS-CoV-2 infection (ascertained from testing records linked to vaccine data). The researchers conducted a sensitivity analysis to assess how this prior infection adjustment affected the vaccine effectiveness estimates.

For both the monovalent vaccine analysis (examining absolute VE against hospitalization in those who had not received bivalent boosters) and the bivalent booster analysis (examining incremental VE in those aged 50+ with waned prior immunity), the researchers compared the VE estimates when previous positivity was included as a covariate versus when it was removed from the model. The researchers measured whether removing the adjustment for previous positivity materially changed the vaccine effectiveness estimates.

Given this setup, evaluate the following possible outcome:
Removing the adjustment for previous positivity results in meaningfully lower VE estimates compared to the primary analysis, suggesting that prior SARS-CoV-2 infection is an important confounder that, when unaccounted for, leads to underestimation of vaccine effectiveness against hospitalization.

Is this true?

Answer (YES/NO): NO